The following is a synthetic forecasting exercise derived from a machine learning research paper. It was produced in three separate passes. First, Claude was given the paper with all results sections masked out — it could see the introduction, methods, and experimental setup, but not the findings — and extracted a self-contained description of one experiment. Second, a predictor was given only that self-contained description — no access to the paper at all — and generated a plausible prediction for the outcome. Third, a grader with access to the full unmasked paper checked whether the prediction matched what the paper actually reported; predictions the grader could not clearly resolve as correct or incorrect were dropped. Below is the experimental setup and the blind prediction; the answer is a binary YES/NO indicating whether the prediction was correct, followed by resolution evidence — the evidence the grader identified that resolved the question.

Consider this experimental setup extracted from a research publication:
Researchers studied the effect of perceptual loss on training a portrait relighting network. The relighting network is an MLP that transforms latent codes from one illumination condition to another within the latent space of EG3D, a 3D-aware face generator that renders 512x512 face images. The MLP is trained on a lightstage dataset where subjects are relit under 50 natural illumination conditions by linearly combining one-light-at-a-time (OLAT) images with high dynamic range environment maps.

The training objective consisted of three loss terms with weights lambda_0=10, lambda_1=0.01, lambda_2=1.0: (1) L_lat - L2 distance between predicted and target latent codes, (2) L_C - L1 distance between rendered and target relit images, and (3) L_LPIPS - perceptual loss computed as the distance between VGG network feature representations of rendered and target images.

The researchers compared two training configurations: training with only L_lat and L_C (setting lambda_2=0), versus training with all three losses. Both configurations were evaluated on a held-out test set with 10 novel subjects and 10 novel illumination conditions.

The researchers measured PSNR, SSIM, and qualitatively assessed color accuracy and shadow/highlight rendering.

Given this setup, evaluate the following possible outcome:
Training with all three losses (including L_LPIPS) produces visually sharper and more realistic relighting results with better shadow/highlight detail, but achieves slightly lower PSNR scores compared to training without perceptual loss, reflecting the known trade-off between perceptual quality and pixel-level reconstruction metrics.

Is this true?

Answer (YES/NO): NO